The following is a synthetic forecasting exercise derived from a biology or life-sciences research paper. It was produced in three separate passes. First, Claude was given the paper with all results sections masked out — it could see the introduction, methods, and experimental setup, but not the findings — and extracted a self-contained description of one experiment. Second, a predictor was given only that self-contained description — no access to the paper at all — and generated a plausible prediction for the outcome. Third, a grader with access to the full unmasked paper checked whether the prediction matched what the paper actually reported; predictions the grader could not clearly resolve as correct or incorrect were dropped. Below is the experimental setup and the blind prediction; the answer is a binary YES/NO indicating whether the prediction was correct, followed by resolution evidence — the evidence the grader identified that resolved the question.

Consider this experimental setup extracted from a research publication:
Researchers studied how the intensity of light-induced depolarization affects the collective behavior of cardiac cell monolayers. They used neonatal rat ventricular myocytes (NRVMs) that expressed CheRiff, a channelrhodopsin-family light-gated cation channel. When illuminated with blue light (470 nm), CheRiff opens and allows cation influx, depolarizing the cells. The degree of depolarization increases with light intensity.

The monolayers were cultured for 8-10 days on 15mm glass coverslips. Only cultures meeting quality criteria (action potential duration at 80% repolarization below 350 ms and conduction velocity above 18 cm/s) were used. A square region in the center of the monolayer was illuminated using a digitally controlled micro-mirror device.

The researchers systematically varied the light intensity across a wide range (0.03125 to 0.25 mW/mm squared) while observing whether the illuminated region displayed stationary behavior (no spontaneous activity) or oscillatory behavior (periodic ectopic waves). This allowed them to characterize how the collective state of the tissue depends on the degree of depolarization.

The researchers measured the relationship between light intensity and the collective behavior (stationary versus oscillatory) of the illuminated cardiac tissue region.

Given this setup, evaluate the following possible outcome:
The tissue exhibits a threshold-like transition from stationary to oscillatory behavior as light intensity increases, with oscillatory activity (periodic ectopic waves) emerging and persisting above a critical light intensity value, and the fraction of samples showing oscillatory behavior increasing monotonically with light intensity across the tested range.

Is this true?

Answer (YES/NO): NO